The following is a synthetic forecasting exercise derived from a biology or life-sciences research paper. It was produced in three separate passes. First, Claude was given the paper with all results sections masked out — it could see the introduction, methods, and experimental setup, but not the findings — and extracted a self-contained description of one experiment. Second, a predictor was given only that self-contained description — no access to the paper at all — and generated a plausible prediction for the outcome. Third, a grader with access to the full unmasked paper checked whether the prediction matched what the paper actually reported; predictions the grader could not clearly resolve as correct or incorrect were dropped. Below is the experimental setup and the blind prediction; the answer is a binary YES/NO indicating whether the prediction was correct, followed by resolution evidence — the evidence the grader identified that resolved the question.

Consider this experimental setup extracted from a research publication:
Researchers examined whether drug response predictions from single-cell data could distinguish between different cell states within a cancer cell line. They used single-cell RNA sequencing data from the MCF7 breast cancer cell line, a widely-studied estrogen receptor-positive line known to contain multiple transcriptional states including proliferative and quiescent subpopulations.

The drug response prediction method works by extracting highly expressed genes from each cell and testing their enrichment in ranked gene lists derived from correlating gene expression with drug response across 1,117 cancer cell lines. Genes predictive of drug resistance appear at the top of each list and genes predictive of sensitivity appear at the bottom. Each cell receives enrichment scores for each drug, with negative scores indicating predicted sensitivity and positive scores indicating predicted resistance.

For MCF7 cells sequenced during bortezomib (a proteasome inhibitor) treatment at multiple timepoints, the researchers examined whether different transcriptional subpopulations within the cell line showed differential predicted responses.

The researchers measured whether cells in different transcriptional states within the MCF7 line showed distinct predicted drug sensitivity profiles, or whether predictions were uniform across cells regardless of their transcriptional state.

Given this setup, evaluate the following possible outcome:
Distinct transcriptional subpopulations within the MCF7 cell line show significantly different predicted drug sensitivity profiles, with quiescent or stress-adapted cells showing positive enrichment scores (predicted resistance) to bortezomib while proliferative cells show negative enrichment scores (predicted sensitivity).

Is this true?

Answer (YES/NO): NO